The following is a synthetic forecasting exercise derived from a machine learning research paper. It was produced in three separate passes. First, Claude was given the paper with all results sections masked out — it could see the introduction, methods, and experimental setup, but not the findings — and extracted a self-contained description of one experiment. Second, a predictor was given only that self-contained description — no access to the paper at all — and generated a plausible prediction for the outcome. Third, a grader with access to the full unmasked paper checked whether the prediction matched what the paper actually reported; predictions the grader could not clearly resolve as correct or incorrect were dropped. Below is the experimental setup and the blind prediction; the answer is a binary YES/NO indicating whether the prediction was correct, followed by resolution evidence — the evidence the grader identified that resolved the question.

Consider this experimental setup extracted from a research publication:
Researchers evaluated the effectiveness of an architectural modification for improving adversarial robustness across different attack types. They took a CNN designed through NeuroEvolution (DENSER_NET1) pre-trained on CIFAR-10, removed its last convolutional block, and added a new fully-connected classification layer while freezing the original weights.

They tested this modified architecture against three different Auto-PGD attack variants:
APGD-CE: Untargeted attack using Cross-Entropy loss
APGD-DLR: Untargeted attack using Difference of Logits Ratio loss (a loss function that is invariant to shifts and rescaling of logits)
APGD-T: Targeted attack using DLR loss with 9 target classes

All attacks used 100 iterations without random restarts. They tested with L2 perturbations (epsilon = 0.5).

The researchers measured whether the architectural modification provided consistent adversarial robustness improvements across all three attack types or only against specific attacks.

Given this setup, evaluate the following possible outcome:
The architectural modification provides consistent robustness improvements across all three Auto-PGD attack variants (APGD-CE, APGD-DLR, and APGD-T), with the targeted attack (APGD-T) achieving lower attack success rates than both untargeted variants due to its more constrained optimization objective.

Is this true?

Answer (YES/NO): NO